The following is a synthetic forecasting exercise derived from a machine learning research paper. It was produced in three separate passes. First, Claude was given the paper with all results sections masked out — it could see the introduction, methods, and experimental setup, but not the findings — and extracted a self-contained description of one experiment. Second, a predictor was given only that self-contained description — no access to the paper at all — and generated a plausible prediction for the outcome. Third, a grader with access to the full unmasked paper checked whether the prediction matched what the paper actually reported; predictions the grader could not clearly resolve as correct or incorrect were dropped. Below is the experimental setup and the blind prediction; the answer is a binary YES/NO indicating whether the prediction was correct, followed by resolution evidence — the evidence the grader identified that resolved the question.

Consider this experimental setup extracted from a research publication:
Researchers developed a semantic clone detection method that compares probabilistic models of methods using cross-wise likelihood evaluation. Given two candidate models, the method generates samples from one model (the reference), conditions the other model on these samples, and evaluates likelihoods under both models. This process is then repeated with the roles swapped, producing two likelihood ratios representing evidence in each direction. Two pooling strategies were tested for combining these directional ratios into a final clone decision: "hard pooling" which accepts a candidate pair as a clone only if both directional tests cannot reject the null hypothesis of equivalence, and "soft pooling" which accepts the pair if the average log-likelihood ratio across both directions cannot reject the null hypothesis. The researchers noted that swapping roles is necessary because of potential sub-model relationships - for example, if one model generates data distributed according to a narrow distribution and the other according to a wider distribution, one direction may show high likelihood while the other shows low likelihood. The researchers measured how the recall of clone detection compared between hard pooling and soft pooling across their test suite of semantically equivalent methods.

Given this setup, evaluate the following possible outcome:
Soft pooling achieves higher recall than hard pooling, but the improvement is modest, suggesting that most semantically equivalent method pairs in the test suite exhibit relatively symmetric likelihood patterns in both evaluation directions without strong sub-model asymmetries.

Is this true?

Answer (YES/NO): YES